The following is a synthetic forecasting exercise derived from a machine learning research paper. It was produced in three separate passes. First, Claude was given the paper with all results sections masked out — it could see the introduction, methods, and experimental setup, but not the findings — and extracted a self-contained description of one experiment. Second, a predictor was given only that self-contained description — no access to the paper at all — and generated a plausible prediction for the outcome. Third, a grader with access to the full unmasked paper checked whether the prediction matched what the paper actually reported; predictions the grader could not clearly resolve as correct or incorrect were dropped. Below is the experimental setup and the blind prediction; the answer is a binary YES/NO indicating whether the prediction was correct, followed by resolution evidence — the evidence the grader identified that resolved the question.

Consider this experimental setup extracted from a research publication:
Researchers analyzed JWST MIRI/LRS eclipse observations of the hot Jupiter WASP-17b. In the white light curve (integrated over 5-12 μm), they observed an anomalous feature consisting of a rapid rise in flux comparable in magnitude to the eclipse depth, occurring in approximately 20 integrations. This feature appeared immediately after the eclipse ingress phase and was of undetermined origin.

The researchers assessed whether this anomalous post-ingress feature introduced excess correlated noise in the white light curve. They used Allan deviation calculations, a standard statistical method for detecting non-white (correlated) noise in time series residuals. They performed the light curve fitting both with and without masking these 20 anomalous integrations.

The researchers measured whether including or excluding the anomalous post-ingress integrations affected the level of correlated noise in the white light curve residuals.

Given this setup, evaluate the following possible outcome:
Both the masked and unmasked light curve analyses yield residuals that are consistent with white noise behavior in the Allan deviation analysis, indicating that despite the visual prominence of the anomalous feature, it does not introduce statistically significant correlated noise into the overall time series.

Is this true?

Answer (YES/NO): NO